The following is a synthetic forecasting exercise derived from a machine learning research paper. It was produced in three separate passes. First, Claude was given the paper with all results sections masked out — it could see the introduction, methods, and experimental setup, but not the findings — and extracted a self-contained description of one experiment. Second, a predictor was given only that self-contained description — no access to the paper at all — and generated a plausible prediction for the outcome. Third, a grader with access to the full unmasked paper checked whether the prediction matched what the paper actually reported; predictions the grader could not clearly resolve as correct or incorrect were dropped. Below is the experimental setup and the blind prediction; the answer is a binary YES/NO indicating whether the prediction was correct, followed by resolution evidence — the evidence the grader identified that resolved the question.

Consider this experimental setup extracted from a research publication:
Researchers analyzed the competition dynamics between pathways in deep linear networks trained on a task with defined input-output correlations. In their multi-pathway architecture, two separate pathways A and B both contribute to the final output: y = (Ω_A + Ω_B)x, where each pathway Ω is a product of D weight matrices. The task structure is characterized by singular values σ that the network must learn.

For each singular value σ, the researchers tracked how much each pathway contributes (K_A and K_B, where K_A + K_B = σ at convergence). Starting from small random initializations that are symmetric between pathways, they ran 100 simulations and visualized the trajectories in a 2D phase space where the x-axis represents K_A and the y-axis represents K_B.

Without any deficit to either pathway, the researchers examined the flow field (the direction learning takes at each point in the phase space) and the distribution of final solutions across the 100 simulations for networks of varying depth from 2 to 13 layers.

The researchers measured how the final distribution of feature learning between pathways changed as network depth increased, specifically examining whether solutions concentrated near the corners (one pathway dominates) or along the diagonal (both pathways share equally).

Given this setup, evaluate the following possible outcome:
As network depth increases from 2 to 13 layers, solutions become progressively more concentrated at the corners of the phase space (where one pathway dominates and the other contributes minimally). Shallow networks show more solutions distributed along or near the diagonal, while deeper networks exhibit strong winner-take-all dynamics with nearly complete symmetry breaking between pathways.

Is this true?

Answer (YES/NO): YES